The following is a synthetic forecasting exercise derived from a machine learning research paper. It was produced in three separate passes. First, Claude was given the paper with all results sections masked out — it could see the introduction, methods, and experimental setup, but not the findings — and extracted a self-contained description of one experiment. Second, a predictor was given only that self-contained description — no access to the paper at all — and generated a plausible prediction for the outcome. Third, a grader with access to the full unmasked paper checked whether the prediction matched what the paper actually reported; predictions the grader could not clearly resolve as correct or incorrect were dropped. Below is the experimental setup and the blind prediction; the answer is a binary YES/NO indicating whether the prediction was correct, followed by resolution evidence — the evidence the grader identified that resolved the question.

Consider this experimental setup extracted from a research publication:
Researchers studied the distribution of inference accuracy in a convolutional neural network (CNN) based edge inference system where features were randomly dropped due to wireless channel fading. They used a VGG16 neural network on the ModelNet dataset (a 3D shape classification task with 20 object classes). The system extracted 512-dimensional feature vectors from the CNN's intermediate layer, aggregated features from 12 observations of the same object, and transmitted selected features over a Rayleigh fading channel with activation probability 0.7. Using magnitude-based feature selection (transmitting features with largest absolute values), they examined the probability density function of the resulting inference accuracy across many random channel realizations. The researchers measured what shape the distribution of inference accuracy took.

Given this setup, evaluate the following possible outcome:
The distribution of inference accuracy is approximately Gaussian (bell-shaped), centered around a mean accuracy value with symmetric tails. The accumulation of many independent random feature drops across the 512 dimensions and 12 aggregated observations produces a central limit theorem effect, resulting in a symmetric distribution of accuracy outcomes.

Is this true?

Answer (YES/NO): NO